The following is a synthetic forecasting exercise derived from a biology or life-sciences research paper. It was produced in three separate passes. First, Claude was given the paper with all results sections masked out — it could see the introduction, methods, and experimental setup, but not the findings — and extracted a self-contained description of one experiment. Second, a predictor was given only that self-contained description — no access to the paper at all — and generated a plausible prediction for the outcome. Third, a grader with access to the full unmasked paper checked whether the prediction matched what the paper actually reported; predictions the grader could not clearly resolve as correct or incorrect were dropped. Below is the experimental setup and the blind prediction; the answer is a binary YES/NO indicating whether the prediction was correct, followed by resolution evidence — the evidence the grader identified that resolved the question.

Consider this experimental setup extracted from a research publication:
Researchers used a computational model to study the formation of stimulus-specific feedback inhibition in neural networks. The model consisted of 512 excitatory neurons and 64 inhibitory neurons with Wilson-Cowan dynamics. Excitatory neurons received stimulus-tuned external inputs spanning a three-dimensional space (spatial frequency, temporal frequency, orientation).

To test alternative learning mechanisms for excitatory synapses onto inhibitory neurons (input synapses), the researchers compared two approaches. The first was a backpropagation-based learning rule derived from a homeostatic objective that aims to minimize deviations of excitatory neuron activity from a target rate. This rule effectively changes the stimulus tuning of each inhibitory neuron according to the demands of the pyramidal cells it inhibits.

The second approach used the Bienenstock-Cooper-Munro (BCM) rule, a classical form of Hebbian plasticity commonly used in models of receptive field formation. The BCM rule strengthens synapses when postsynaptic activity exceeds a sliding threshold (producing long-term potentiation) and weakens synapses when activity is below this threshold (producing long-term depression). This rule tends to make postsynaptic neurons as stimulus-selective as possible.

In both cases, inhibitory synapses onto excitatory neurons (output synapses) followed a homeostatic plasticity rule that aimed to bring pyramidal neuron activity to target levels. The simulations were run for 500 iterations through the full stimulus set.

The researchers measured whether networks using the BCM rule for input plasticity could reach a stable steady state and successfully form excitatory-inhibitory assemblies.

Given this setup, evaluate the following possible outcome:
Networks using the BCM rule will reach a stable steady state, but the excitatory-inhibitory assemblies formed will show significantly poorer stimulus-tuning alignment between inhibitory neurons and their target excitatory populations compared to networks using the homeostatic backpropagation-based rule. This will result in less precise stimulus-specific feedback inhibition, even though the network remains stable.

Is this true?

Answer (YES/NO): NO